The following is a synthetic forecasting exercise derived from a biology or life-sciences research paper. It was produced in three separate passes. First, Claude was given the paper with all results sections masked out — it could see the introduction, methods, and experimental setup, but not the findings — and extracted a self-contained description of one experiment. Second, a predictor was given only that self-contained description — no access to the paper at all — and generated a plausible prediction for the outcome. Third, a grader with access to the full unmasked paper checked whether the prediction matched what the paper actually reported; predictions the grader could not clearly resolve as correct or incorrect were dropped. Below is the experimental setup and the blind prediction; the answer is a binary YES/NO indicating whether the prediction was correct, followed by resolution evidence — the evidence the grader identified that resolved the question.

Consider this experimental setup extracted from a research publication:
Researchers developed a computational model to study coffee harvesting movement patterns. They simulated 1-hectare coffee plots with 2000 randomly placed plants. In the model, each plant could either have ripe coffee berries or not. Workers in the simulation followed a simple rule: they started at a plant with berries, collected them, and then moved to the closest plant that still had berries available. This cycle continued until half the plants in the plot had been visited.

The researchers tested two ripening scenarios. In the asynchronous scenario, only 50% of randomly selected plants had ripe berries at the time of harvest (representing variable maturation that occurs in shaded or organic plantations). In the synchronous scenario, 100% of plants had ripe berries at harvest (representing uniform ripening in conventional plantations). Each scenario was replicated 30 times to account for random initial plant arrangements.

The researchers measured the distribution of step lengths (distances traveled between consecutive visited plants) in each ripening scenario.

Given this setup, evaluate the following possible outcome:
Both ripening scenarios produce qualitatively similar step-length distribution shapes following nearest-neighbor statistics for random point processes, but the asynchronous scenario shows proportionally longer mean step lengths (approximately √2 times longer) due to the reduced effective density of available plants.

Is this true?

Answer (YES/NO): NO